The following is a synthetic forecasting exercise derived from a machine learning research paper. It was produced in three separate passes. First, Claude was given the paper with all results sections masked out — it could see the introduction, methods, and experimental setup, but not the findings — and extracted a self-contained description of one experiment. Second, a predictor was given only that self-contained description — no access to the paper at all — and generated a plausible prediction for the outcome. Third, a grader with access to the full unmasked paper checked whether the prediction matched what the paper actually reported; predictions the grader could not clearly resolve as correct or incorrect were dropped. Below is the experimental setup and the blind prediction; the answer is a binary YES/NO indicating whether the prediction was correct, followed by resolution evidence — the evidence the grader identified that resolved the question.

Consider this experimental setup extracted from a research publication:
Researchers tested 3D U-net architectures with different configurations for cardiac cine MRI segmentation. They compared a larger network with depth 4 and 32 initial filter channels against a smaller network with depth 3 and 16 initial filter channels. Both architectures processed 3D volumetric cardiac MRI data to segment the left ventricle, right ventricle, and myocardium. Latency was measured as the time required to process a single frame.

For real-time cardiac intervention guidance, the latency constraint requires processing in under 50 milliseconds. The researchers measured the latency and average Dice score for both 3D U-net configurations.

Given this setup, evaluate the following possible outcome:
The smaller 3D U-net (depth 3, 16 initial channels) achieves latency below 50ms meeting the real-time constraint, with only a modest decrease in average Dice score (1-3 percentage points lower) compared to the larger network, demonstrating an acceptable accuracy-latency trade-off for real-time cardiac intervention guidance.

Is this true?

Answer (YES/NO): NO